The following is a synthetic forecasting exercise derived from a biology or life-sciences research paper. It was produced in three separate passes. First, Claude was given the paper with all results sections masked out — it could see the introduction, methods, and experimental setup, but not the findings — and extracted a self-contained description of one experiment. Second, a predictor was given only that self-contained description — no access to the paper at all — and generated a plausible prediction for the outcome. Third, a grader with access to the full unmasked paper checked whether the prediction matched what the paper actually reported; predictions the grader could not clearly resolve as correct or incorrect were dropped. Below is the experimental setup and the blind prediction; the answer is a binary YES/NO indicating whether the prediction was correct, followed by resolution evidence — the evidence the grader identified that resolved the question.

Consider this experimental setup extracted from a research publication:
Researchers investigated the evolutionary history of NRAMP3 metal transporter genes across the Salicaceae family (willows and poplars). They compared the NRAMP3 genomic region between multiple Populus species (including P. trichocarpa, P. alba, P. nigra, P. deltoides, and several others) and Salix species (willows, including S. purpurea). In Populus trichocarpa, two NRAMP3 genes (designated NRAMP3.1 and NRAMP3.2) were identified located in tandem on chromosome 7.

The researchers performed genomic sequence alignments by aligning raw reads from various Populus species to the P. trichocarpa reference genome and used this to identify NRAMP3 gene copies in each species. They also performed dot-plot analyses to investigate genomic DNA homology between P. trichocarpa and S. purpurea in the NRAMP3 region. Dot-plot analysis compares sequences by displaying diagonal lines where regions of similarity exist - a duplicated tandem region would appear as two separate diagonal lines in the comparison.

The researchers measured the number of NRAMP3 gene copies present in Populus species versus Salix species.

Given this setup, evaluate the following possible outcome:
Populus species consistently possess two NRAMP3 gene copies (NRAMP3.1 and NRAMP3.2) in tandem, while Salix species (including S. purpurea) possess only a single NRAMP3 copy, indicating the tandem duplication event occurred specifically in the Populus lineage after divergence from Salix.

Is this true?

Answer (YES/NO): YES